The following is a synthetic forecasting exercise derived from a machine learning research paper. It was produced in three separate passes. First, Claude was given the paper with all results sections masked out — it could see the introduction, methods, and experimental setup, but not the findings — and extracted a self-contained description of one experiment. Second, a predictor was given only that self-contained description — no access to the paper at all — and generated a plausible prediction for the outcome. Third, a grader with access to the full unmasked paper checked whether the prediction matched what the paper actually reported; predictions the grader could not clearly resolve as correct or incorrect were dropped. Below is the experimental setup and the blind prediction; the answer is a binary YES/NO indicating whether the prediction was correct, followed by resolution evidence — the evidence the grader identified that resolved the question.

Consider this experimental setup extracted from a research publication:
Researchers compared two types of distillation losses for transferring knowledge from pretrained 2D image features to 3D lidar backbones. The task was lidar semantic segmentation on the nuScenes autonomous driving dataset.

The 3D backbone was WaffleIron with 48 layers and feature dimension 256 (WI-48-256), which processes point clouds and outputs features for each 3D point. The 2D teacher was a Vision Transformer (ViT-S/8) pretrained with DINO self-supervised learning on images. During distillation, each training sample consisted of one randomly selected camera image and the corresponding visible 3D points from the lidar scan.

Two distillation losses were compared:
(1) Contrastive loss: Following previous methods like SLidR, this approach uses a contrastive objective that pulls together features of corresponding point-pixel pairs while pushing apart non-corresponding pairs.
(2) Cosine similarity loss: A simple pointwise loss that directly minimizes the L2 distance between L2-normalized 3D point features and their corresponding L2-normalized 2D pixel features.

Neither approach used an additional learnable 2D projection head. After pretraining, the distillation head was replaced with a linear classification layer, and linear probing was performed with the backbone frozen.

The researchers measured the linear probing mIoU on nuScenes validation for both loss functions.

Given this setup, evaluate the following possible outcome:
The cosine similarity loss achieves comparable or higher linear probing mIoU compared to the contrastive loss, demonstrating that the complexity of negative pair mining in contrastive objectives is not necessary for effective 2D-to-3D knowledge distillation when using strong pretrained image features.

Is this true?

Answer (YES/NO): YES